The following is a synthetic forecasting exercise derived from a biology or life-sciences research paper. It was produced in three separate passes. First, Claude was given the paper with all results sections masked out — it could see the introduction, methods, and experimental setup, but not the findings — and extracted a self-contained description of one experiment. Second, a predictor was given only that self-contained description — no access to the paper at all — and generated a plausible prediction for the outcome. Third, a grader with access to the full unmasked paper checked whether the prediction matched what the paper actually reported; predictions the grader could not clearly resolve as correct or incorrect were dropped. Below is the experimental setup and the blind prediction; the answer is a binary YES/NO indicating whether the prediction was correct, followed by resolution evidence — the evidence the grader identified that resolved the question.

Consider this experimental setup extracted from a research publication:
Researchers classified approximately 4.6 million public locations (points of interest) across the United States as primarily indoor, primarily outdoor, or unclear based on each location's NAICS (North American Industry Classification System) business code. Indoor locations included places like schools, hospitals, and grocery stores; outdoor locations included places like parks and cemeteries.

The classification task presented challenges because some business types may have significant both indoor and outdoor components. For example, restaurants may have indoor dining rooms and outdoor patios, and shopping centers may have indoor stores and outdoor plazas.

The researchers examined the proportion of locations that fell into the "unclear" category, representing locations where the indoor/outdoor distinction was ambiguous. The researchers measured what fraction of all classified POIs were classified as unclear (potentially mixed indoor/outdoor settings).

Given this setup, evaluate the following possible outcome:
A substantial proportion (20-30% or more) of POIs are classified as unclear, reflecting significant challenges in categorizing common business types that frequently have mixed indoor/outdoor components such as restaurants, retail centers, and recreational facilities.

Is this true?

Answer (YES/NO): NO